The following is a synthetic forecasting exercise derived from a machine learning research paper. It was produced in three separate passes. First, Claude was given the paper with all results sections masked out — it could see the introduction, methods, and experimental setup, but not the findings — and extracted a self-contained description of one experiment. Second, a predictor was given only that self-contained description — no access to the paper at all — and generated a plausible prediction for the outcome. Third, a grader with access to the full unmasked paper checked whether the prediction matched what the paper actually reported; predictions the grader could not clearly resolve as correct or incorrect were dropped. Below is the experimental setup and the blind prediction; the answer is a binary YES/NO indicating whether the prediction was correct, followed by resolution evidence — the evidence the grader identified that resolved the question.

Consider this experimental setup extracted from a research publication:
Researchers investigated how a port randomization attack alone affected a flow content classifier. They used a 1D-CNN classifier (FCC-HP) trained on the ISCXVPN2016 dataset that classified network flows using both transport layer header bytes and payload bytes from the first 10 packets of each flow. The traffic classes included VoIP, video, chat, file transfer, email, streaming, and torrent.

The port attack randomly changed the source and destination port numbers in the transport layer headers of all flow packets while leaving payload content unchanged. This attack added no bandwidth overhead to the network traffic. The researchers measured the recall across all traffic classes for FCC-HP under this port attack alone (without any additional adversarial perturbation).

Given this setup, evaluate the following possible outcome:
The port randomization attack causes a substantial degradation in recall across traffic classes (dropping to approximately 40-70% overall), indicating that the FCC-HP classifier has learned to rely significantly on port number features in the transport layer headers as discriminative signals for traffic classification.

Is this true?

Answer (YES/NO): NO